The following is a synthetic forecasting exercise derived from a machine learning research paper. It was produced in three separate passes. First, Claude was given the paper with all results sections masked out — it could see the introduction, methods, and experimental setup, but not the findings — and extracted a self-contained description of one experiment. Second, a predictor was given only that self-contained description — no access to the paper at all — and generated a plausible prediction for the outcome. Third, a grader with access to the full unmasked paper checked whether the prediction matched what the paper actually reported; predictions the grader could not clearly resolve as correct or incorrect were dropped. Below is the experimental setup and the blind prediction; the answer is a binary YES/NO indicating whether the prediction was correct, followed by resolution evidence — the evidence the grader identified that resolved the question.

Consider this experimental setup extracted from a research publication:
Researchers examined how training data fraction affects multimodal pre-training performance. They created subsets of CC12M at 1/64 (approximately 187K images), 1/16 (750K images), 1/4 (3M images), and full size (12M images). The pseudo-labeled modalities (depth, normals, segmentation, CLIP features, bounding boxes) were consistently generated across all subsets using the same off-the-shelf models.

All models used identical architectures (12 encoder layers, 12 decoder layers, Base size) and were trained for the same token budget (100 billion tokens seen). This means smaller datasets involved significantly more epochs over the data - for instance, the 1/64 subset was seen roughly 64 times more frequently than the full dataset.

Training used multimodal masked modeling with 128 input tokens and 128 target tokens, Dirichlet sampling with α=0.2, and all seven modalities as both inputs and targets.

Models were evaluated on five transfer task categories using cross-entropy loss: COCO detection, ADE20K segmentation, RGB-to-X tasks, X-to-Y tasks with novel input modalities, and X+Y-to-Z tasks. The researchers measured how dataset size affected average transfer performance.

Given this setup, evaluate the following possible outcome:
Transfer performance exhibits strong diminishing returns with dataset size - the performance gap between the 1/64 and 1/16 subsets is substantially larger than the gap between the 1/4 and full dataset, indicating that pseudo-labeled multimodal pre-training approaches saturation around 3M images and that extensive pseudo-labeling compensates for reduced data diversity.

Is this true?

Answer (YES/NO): NO